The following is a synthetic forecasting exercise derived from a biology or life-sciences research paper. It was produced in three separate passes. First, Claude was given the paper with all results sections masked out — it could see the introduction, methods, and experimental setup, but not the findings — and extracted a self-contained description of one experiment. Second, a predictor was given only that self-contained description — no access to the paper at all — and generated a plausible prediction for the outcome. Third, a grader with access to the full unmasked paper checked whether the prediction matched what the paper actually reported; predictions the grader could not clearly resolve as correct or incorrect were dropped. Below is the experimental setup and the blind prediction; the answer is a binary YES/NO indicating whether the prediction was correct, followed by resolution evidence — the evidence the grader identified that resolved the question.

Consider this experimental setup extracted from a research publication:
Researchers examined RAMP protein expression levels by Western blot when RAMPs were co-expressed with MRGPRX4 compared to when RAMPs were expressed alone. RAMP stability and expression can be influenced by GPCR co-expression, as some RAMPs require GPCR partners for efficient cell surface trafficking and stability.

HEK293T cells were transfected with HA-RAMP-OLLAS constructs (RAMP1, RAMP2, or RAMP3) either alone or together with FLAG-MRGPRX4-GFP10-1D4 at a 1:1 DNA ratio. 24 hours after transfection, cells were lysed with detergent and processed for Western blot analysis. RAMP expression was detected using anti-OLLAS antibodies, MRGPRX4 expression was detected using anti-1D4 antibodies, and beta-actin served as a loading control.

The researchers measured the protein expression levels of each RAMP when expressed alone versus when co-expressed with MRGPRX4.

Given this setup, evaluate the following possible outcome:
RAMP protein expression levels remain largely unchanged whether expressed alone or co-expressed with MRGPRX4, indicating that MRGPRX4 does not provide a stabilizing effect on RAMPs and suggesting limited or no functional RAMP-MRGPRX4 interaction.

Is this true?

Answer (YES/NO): NO